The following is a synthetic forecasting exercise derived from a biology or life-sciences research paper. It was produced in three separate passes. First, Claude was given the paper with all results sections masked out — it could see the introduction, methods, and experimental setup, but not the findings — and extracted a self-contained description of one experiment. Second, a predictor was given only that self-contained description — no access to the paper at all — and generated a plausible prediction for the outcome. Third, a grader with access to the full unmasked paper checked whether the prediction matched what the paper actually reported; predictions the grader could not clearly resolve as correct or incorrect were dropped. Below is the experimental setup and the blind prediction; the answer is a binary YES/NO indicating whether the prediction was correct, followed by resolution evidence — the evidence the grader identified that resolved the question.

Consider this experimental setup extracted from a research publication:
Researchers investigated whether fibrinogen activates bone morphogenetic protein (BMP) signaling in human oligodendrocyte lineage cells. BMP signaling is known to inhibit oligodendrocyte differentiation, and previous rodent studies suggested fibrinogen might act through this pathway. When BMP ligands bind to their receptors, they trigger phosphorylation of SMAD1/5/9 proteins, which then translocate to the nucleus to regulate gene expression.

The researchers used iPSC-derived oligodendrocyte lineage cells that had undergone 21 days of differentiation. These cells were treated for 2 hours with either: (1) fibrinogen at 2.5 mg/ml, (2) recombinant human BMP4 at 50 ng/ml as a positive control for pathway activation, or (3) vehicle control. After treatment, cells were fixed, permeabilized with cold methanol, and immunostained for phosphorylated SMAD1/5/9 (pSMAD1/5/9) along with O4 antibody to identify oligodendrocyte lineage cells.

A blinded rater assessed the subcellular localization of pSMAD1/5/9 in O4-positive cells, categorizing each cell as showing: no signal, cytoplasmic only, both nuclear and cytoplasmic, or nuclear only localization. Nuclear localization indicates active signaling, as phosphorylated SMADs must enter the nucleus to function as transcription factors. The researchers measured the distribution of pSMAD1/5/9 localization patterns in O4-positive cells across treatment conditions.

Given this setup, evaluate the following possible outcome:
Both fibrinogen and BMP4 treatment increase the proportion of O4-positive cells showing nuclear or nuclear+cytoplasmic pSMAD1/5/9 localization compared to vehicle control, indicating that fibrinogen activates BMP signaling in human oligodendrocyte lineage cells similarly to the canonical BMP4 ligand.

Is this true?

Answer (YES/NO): YES